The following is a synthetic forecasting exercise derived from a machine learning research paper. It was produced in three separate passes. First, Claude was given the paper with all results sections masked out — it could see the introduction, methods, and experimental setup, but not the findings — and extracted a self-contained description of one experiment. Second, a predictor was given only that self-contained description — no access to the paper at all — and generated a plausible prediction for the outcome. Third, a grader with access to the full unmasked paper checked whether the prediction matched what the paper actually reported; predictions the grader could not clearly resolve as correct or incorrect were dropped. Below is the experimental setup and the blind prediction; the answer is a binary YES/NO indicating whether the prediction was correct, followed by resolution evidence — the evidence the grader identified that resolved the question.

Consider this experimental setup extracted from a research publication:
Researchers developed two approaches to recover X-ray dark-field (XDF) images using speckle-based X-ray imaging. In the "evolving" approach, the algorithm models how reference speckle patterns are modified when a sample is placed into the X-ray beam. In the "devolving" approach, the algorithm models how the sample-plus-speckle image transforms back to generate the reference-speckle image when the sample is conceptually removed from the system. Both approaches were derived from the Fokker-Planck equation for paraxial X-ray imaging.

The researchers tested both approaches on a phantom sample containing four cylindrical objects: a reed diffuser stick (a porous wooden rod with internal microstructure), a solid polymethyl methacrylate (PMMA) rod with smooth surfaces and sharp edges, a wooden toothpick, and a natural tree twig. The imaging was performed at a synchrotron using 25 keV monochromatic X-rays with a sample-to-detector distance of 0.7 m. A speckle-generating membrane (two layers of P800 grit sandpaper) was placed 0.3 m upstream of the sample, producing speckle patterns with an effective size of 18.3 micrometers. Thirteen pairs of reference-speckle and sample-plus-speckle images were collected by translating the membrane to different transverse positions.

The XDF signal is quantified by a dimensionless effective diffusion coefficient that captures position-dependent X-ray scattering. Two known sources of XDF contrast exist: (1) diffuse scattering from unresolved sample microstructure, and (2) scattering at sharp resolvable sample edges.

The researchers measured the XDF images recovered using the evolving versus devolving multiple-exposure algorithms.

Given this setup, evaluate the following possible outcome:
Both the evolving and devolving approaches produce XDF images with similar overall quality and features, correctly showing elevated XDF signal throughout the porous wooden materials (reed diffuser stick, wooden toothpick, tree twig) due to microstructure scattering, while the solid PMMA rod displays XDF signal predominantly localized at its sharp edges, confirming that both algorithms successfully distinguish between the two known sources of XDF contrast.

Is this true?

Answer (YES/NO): NO